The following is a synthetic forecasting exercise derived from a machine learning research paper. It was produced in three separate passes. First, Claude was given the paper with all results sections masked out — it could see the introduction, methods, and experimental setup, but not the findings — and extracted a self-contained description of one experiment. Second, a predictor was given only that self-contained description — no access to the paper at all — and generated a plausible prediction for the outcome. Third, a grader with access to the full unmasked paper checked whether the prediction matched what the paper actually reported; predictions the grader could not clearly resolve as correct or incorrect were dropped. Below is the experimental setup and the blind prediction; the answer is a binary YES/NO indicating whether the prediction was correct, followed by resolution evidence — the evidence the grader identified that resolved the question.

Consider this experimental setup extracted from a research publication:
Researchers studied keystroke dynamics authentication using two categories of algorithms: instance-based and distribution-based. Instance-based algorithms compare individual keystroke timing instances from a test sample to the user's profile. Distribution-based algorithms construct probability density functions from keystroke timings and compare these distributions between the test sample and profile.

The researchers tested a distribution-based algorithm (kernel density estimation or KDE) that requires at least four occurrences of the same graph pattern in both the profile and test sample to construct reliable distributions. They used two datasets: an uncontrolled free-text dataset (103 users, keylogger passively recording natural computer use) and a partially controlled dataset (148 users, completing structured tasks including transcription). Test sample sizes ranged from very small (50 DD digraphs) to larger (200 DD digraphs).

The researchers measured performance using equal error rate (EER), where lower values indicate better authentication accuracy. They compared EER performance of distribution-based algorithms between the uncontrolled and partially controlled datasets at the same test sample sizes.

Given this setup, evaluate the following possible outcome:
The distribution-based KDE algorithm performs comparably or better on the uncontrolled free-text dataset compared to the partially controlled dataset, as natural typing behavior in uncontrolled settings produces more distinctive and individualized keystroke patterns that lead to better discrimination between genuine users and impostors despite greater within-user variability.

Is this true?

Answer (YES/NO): NO